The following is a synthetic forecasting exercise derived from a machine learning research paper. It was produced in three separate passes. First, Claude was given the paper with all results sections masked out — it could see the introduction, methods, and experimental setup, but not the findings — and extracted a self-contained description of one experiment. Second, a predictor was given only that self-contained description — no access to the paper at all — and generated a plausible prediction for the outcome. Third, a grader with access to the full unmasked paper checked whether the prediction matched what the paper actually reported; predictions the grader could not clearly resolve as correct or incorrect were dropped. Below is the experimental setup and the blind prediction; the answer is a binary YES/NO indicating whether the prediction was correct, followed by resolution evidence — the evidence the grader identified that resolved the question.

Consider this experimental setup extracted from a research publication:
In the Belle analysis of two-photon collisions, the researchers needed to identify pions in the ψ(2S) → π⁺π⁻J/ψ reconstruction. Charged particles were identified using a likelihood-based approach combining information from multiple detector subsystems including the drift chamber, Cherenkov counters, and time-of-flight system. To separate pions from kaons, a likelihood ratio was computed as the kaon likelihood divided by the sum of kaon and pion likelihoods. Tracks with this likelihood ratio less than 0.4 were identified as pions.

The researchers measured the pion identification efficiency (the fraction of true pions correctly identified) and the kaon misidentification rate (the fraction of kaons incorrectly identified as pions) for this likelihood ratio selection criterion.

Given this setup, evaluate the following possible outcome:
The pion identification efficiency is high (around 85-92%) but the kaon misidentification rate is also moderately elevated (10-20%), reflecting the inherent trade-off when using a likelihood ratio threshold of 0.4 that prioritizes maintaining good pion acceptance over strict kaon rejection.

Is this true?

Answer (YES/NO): NO